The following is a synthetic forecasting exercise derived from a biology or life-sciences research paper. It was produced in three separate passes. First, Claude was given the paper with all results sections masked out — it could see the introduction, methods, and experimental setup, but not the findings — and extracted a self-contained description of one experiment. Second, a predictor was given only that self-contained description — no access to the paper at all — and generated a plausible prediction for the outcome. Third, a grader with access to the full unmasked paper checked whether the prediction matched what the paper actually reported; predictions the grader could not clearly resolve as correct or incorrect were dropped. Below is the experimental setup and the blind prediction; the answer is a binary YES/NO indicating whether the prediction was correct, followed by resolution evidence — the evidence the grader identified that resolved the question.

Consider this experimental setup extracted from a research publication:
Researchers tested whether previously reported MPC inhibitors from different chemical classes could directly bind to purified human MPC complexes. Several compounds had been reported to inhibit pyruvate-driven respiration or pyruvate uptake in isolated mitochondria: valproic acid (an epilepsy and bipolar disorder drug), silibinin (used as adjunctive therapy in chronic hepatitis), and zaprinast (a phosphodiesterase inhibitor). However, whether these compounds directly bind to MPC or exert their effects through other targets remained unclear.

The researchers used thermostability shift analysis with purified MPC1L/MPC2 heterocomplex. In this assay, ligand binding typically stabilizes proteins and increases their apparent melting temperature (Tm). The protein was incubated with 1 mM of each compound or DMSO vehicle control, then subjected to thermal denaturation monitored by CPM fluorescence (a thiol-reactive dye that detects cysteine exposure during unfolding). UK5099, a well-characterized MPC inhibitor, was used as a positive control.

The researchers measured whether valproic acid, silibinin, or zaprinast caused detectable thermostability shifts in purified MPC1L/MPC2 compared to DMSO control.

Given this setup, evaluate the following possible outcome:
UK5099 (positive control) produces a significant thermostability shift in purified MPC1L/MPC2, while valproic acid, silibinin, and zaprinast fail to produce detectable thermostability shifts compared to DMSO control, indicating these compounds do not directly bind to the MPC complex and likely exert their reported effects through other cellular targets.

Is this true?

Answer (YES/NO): NO